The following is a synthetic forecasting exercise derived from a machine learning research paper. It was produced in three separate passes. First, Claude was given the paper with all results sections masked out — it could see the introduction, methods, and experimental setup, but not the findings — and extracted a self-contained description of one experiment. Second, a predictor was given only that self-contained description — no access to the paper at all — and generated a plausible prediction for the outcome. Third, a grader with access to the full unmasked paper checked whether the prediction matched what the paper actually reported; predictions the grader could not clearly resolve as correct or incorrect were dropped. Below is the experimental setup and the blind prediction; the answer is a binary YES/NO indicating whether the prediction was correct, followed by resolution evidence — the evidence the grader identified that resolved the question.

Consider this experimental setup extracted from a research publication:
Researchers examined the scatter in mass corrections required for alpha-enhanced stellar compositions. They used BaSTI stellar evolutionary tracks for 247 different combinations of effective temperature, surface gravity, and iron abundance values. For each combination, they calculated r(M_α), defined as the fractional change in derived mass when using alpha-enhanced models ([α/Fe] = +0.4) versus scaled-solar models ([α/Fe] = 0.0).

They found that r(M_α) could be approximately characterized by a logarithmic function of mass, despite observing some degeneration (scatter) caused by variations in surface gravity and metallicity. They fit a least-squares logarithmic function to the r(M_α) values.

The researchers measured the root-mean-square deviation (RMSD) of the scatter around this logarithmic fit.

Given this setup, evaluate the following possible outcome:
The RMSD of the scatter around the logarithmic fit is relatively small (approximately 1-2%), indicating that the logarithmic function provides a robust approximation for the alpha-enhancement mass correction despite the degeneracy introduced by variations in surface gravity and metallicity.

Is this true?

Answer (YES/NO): YES